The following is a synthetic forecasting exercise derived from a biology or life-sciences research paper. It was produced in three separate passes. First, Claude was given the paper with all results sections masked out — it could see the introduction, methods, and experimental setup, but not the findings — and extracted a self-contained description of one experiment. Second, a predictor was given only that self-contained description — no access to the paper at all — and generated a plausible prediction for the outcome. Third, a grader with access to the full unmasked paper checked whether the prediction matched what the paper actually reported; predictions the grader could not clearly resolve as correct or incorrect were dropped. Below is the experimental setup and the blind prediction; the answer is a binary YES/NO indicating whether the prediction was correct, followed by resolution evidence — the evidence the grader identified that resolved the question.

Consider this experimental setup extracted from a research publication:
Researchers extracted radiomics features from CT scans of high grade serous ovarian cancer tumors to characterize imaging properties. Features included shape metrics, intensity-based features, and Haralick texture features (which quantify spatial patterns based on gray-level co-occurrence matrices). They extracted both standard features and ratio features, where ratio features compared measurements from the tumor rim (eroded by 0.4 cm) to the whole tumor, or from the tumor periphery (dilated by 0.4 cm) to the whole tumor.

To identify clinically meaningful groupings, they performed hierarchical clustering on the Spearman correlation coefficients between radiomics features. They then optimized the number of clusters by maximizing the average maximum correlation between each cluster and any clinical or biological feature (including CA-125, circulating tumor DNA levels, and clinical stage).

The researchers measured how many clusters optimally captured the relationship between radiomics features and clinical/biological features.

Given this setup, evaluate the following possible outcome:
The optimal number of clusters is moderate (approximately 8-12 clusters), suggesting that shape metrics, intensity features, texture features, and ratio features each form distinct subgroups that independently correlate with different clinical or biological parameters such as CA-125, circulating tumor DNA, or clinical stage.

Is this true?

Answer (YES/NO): NO